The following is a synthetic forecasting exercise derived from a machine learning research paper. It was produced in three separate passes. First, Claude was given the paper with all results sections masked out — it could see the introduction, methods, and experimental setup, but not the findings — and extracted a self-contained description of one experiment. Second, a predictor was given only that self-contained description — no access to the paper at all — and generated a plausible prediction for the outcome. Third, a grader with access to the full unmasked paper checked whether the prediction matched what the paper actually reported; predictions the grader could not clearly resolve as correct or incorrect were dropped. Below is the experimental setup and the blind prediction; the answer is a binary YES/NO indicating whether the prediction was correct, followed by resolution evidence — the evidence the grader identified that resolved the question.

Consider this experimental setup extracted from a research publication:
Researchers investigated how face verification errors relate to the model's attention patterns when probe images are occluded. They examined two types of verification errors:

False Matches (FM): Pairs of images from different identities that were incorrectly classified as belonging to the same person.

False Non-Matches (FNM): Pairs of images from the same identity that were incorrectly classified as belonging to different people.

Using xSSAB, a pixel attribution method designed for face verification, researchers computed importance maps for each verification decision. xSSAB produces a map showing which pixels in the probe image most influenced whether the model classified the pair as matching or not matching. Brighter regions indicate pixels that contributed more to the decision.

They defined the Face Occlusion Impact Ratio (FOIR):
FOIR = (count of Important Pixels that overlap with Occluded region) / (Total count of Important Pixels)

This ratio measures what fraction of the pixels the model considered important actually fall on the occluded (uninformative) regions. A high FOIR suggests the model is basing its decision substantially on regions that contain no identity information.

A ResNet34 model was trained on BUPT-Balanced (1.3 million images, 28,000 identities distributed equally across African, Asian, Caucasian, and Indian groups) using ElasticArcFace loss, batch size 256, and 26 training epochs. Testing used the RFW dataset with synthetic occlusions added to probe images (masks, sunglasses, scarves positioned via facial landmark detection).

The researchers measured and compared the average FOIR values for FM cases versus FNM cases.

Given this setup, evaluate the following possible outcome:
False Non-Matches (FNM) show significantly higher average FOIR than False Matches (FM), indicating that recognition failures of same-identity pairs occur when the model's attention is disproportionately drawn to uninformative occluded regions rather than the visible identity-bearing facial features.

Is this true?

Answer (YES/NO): YES